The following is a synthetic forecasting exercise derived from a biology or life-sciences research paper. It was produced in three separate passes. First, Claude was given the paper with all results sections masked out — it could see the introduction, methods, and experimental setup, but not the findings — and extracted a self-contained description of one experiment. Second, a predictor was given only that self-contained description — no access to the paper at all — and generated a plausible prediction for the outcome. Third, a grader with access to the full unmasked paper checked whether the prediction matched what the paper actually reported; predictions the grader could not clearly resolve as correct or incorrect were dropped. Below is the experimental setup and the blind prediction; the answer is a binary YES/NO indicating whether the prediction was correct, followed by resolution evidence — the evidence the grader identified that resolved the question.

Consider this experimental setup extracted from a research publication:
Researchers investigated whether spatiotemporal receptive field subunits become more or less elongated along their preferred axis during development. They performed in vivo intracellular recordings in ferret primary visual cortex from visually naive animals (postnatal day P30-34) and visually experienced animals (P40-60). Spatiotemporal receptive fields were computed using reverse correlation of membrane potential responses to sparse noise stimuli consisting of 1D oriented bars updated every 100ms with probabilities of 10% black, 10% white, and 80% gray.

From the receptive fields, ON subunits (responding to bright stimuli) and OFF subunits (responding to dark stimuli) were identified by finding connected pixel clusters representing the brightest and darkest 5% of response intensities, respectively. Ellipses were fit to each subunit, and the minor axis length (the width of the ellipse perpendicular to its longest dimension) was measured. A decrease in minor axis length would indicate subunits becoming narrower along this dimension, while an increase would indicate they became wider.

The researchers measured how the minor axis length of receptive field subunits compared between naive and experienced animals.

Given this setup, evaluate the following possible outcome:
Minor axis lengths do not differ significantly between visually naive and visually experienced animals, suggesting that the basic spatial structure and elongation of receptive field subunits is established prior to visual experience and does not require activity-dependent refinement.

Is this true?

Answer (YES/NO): NO